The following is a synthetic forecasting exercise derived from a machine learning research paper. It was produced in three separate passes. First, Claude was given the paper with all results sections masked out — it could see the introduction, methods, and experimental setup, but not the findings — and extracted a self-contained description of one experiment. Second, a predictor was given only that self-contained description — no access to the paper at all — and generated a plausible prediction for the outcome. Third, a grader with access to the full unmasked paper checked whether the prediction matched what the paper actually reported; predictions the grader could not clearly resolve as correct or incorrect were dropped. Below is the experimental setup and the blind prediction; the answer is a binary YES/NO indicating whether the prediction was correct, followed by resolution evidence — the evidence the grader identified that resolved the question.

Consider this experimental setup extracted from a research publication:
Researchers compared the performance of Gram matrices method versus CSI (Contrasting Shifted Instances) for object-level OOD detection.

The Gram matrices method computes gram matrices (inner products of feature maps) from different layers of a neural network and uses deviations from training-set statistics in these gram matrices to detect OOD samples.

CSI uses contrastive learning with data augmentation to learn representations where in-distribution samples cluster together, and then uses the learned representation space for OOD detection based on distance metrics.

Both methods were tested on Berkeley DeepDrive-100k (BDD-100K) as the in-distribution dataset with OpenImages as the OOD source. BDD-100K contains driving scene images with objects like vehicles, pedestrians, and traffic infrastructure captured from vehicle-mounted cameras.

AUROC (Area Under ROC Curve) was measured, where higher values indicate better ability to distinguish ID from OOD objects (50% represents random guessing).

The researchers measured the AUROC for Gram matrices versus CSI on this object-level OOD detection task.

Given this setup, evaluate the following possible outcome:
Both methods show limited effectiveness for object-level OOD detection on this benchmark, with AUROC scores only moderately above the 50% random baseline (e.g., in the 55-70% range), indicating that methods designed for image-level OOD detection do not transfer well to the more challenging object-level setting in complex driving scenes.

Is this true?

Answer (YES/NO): NO